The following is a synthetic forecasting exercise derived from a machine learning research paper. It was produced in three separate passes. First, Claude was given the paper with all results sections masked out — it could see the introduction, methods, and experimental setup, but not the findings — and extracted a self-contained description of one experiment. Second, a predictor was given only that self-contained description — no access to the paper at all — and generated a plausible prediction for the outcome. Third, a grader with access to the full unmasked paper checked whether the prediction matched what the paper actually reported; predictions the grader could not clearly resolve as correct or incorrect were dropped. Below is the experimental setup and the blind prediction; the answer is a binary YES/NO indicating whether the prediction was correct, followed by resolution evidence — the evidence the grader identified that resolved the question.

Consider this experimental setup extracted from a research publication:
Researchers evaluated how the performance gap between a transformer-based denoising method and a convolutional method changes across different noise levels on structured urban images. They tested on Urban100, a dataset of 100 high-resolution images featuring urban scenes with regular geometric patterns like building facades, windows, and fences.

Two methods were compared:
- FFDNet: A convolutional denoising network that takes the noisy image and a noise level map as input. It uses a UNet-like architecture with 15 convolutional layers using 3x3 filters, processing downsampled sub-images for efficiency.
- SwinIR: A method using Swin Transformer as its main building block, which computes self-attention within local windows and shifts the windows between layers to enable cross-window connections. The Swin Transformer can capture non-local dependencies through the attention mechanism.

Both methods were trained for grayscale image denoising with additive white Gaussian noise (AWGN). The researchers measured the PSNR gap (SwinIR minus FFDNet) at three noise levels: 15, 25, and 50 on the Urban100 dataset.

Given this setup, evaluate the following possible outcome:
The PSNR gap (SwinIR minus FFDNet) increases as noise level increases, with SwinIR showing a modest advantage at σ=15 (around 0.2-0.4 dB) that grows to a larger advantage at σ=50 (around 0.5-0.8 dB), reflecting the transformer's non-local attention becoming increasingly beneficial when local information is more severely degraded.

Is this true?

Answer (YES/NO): NO